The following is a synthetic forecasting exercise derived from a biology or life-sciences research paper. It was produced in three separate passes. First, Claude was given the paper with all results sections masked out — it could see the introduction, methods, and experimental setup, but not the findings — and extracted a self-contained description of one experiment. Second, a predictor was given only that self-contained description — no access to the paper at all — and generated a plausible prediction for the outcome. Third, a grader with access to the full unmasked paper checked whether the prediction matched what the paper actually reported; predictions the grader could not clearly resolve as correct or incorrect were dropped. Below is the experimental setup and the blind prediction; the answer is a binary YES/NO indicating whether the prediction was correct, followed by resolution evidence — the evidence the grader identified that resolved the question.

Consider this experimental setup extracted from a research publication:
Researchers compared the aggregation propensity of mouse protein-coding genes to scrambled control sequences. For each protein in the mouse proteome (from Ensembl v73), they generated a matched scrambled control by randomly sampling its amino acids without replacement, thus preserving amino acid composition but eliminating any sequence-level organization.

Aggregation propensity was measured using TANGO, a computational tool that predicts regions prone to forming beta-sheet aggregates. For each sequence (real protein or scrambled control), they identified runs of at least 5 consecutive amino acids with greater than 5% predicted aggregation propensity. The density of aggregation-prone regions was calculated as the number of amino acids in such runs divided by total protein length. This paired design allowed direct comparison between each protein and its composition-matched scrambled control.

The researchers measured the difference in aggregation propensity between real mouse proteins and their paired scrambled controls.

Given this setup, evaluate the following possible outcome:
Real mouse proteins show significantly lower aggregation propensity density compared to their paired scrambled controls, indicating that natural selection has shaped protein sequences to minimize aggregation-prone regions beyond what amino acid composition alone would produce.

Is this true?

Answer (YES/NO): NO